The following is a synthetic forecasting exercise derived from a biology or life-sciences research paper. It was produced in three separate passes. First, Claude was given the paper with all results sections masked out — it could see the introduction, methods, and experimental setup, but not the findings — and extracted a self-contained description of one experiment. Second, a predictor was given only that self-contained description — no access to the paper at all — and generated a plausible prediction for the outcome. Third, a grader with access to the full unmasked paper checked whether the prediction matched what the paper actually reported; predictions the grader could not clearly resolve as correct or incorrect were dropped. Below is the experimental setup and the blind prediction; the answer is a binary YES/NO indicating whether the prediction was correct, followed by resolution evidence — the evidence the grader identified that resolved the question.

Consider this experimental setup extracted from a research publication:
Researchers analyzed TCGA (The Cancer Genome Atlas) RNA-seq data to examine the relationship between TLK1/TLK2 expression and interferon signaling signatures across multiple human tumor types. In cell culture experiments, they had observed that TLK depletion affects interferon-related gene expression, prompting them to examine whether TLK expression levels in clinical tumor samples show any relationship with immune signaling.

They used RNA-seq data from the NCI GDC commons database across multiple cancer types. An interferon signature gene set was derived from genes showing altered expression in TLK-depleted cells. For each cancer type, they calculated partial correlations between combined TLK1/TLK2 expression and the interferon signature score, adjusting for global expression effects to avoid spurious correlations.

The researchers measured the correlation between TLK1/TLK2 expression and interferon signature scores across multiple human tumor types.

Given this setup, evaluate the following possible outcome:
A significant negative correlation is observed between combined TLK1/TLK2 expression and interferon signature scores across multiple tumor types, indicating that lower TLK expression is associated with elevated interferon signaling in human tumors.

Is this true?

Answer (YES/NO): YES